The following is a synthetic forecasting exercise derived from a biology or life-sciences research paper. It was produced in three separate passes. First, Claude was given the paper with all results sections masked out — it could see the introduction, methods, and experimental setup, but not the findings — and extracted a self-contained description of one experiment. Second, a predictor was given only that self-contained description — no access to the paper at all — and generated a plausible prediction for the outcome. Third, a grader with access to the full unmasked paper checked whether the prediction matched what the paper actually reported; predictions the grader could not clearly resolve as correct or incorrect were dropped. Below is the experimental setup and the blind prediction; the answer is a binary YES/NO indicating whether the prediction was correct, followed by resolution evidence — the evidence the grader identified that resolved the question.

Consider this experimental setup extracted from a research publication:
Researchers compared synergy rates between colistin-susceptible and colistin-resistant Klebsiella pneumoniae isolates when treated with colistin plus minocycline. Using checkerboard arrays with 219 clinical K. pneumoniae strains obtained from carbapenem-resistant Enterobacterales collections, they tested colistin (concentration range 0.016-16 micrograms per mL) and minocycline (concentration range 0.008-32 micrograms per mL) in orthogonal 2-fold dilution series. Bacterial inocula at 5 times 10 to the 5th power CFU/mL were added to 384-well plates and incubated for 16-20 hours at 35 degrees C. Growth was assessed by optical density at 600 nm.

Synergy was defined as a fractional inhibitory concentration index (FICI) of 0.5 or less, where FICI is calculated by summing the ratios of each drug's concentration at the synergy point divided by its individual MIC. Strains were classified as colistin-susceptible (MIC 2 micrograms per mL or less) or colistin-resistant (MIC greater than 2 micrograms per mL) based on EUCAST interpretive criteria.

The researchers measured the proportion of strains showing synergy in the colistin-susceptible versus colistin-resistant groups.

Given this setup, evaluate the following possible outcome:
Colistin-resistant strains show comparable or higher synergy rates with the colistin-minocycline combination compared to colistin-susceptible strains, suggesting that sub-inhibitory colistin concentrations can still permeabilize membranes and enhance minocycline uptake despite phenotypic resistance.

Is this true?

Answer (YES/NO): YES